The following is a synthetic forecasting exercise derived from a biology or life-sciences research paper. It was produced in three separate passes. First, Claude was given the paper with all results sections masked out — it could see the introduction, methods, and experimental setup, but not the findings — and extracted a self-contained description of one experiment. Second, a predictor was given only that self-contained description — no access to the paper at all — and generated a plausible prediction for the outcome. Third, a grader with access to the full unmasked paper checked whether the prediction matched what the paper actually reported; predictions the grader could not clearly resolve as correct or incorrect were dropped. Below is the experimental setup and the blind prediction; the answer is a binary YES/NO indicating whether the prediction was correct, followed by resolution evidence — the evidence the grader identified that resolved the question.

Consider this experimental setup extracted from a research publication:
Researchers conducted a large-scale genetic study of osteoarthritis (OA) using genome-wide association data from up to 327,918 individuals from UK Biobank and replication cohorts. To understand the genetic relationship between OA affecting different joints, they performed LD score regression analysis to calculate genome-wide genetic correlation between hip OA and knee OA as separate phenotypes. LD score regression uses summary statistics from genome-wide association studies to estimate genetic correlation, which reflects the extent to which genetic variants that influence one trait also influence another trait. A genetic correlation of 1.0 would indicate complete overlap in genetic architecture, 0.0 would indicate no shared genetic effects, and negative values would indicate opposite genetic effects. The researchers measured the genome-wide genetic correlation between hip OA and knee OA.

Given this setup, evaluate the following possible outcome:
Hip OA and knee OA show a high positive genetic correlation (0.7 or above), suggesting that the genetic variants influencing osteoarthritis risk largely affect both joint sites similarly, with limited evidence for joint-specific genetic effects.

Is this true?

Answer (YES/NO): YES